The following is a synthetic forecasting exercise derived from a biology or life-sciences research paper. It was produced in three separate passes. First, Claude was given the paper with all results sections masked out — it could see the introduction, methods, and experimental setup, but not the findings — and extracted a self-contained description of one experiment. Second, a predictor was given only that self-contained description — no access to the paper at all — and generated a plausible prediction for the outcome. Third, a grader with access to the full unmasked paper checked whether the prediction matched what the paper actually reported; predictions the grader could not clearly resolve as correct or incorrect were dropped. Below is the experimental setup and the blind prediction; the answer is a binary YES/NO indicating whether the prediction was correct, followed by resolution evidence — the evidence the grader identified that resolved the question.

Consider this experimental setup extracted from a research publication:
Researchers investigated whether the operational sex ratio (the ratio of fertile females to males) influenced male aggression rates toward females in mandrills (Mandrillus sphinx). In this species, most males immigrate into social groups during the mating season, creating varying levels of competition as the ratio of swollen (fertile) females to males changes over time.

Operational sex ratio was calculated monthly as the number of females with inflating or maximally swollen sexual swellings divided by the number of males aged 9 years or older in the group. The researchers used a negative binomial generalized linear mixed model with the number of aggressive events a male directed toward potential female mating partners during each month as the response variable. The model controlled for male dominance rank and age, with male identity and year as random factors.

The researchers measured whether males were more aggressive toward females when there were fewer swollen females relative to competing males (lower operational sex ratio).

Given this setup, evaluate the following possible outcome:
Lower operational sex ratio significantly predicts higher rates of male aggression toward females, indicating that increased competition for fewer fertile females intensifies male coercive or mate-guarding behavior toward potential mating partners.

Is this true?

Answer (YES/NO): NO